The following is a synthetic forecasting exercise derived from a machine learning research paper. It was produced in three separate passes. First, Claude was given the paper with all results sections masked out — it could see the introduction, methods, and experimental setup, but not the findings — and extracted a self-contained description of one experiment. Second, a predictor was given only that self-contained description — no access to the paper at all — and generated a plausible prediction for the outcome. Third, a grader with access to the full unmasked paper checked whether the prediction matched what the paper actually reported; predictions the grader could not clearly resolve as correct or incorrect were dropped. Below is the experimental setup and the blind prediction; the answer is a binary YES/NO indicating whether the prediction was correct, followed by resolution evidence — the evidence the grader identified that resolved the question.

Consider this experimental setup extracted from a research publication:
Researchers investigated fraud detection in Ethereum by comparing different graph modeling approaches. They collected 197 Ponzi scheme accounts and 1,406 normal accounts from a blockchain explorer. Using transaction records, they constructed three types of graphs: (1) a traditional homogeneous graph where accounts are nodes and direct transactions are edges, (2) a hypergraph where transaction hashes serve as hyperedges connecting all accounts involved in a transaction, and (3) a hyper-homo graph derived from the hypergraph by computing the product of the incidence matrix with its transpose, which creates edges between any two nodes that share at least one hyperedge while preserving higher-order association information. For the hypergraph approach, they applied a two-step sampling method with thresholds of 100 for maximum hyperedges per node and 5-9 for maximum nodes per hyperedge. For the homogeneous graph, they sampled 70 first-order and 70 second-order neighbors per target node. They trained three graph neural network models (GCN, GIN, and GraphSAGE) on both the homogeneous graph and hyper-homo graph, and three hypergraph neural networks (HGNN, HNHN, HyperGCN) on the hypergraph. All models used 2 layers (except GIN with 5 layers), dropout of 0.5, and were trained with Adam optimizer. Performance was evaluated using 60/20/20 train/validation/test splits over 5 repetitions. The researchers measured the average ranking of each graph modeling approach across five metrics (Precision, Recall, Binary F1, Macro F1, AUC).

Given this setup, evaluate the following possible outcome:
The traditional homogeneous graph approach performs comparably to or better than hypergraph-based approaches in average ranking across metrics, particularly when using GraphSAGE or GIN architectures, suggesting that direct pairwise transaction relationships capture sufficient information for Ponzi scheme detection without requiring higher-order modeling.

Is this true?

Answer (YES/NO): NO